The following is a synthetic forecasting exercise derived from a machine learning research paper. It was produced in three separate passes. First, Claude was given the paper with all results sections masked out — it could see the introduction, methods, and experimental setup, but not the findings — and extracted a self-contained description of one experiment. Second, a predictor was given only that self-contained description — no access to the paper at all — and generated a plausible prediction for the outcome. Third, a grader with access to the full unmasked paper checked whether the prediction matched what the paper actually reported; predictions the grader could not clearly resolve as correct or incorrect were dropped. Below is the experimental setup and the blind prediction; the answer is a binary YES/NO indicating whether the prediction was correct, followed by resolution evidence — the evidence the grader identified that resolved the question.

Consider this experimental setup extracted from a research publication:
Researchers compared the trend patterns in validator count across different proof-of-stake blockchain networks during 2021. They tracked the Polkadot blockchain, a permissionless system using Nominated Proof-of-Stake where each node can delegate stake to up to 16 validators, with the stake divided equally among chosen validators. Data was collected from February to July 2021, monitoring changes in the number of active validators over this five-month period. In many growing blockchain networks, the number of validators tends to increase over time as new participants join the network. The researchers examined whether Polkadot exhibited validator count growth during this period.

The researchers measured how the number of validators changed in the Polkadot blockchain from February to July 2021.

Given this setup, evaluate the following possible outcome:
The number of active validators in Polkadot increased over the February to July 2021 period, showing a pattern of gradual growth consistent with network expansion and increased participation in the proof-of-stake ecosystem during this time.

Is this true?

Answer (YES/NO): NO